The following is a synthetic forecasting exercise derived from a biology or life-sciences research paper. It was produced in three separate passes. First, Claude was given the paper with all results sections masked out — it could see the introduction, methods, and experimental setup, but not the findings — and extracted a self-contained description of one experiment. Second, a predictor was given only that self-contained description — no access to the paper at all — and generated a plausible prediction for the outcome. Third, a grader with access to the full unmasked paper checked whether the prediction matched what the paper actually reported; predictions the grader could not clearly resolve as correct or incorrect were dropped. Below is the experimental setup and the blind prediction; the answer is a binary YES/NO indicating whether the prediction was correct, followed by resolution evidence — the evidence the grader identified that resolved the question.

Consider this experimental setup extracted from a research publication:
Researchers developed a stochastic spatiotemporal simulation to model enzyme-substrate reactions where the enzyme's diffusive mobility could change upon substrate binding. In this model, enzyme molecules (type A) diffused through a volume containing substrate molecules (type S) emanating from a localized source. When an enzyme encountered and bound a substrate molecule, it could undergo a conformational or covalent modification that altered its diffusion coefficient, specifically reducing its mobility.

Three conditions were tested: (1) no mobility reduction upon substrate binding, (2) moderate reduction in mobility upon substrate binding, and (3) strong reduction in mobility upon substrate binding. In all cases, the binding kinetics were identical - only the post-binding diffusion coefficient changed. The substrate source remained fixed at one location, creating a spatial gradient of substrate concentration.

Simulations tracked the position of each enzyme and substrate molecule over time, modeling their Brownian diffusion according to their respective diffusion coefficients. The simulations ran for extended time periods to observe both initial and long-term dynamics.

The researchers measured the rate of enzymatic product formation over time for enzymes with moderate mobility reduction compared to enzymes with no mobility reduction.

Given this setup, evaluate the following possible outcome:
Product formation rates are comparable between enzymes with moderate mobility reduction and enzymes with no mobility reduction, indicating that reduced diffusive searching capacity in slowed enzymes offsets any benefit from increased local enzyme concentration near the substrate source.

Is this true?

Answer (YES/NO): NO